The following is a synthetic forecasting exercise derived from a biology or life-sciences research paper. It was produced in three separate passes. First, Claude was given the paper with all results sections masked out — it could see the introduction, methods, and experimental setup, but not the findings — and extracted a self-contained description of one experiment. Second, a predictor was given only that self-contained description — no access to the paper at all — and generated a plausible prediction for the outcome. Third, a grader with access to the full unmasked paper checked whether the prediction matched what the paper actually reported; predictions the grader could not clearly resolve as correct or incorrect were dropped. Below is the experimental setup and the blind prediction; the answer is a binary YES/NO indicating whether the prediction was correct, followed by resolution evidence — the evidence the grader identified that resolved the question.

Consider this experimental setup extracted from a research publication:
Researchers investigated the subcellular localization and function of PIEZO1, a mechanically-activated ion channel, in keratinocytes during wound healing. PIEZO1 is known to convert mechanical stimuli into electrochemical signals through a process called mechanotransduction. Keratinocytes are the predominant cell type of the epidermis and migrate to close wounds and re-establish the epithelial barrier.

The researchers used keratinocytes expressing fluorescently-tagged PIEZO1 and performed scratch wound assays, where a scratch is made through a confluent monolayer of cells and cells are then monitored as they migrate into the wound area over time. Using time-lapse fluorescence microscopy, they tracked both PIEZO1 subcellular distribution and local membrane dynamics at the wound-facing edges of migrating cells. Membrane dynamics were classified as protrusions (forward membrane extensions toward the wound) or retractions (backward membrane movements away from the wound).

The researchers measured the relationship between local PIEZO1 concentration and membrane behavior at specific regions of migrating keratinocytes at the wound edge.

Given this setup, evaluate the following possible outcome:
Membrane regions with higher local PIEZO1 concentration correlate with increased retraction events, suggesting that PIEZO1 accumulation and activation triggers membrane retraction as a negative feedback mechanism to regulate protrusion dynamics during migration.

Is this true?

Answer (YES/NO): YES